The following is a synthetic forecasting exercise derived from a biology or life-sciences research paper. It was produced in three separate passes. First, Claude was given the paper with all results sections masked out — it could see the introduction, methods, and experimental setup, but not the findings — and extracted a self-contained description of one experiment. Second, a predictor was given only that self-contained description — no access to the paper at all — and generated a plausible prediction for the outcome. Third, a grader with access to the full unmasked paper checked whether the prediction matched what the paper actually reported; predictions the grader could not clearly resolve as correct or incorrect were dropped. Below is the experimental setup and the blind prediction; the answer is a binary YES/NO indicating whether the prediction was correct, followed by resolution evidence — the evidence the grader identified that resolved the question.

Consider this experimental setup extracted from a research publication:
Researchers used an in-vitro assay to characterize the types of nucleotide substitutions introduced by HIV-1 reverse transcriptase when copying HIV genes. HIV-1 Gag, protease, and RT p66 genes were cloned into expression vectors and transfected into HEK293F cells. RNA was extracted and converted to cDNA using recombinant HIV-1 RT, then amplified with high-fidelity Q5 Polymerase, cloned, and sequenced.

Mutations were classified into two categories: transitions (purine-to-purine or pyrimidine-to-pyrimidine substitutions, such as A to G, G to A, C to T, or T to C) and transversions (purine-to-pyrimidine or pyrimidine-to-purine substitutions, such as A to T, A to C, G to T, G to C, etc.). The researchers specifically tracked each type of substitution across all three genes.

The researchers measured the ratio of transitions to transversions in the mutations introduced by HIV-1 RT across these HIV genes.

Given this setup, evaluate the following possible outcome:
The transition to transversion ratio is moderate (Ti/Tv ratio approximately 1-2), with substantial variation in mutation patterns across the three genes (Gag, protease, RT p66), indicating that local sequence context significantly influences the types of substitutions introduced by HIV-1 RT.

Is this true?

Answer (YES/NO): NO